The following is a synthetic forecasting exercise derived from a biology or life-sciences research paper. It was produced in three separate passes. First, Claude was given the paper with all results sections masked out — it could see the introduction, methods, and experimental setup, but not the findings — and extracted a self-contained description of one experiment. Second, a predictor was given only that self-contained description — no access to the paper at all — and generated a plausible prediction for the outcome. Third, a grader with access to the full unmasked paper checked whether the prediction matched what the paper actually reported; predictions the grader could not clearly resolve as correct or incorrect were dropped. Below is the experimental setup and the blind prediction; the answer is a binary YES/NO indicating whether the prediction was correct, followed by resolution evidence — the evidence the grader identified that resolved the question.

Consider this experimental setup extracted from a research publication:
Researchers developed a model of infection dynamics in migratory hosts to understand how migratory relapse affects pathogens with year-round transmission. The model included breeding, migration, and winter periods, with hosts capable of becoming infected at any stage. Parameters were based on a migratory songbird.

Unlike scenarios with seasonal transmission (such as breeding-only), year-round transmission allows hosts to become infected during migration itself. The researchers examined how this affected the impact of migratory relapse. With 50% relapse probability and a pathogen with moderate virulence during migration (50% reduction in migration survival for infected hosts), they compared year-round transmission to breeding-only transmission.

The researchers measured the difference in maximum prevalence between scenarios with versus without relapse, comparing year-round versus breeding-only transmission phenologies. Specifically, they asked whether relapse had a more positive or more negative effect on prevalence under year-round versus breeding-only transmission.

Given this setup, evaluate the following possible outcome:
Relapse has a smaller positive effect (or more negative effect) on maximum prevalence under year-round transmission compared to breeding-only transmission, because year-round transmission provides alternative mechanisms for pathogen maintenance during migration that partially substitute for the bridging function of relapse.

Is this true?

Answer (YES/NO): YES